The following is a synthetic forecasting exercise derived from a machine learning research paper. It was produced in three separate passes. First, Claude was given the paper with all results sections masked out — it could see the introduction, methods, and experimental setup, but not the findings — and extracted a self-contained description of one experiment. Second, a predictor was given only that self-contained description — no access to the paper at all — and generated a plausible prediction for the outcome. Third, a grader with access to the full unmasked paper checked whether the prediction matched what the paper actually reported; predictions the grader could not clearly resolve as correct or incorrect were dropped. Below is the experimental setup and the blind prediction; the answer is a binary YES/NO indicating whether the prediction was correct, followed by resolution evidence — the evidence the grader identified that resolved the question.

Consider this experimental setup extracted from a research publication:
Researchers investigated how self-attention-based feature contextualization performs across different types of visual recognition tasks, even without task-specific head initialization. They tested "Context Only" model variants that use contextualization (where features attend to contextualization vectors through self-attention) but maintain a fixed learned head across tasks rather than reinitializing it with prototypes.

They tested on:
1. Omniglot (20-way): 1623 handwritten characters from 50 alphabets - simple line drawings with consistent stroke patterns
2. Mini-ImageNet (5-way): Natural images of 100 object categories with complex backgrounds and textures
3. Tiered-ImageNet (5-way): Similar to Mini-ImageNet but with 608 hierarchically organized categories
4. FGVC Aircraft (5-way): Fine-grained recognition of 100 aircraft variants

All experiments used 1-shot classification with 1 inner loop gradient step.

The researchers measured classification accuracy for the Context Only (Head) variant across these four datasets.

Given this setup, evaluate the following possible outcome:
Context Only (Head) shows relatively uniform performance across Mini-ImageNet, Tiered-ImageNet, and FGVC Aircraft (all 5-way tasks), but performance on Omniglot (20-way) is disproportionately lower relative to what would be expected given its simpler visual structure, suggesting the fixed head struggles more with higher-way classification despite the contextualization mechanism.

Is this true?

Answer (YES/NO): NO